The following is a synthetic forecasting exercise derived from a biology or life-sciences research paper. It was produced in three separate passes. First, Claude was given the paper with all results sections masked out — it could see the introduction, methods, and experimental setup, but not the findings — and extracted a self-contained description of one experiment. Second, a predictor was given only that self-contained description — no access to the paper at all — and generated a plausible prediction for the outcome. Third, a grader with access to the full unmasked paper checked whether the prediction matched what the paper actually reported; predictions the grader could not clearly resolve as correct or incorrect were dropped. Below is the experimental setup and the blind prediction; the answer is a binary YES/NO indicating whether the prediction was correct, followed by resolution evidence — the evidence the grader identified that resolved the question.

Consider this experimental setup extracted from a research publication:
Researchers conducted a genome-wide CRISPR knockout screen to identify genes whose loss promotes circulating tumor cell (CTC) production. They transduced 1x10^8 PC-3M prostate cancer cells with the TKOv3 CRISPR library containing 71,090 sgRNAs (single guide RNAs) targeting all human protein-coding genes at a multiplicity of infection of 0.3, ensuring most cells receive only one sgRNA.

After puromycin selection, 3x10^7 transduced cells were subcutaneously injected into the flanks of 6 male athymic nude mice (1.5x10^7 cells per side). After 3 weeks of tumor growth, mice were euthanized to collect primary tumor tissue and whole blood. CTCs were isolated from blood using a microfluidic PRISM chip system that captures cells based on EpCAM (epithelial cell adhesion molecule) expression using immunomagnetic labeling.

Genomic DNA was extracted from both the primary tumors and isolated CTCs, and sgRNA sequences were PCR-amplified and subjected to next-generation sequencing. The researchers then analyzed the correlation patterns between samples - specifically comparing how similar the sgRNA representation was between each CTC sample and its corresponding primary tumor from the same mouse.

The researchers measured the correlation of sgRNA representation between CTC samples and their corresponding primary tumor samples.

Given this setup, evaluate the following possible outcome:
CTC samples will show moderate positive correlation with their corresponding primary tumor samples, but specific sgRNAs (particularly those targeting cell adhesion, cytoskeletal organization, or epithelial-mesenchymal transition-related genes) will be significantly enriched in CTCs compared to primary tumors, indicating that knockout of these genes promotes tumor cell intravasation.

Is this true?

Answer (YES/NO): NO